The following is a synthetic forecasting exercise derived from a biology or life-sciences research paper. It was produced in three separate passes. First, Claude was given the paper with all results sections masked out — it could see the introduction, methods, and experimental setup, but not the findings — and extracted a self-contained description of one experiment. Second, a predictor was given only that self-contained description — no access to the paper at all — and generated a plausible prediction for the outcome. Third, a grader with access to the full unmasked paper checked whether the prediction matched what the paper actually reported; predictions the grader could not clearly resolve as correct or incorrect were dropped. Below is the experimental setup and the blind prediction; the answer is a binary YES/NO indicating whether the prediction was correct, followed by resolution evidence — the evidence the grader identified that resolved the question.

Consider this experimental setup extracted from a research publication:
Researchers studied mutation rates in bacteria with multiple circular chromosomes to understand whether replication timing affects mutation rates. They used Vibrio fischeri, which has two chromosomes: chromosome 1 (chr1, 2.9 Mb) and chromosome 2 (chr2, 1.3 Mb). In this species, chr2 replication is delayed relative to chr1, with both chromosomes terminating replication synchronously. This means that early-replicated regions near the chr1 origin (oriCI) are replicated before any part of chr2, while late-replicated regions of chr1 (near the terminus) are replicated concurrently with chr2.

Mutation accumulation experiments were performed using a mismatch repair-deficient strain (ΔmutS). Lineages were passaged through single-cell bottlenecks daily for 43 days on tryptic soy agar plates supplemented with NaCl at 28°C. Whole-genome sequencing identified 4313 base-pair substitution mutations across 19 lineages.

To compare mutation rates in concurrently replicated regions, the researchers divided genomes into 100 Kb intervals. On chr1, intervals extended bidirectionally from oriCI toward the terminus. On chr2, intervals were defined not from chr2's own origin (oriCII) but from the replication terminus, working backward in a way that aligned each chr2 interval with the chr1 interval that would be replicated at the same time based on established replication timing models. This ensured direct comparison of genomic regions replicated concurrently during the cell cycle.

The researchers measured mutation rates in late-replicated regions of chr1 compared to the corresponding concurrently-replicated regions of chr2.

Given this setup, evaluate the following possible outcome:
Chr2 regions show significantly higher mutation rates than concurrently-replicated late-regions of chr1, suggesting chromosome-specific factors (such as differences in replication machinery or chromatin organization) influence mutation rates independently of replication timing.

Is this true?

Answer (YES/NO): NO